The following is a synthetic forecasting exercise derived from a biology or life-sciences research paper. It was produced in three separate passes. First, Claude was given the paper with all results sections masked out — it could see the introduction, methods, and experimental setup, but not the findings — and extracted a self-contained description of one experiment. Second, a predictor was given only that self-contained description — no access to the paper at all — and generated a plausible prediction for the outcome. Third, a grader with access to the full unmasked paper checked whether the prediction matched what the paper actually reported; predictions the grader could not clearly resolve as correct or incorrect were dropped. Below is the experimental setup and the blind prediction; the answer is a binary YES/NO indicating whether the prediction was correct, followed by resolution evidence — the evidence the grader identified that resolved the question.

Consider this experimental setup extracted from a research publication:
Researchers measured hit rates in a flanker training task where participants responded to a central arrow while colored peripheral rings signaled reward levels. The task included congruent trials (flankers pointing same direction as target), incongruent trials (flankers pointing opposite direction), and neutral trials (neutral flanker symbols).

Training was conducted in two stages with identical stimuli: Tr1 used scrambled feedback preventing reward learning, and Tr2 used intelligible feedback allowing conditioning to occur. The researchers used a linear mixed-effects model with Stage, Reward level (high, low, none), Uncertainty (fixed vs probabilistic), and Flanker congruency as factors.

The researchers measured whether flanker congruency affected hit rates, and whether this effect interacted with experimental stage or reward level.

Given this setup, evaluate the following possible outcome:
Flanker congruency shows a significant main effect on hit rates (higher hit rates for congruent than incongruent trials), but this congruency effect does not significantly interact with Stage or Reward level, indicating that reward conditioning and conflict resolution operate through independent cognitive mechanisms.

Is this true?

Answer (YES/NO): YES